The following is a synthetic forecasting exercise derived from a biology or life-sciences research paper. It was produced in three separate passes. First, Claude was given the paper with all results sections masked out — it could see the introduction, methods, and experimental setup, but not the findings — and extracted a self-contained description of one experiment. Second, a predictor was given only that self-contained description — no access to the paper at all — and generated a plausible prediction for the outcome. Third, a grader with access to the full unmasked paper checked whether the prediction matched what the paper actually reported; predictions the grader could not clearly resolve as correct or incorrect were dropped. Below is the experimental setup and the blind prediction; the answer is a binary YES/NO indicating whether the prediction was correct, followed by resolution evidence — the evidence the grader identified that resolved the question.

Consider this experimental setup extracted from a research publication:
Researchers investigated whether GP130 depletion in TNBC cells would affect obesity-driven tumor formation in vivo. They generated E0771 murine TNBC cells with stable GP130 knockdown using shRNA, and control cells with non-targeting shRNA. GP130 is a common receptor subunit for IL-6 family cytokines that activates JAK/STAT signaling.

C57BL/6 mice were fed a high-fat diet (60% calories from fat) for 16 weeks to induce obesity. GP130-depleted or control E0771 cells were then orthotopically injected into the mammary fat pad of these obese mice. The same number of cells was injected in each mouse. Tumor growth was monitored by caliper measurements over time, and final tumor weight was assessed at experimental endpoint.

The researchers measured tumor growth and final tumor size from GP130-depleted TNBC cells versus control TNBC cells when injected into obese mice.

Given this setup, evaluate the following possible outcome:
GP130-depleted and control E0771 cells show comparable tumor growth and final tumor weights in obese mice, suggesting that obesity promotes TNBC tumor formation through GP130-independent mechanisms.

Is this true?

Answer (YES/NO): NO